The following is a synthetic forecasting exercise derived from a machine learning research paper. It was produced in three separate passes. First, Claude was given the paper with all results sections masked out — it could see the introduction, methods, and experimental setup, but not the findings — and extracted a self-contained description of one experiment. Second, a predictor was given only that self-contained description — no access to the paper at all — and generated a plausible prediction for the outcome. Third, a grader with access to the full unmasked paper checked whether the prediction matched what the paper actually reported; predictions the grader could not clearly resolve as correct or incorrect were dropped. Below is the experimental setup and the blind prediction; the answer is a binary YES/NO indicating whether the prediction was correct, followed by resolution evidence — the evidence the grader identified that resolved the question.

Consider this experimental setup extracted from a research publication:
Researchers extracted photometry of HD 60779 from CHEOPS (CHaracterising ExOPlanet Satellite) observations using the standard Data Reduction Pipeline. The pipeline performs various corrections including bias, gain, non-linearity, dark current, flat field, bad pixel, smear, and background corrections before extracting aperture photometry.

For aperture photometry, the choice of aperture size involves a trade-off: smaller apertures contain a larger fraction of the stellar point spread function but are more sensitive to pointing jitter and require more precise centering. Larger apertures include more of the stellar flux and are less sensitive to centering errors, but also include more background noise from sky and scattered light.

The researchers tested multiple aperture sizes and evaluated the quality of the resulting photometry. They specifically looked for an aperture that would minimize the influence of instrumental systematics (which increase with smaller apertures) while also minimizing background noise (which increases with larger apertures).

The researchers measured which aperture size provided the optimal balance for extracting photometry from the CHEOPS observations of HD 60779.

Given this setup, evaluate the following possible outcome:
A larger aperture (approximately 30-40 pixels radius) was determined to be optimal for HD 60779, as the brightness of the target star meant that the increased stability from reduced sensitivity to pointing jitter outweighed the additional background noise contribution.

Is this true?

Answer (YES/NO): NO